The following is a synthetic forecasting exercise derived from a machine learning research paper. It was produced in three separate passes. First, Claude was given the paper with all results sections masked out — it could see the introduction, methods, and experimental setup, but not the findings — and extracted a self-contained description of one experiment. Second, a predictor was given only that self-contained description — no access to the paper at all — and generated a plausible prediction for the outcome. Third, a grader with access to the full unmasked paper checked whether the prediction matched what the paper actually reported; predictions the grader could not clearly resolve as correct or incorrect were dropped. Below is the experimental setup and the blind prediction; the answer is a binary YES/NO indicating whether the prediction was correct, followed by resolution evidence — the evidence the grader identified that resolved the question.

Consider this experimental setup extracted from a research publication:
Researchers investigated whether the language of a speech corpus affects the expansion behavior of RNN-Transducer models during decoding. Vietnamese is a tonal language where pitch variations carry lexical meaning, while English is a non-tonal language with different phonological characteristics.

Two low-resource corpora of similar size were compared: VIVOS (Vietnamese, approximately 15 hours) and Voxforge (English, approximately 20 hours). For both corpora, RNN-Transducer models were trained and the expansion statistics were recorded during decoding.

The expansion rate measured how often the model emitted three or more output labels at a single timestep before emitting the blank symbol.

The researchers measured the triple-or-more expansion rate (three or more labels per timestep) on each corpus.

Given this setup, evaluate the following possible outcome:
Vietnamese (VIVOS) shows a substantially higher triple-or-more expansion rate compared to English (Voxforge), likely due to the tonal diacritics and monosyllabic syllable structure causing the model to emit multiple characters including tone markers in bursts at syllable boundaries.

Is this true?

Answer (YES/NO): YES